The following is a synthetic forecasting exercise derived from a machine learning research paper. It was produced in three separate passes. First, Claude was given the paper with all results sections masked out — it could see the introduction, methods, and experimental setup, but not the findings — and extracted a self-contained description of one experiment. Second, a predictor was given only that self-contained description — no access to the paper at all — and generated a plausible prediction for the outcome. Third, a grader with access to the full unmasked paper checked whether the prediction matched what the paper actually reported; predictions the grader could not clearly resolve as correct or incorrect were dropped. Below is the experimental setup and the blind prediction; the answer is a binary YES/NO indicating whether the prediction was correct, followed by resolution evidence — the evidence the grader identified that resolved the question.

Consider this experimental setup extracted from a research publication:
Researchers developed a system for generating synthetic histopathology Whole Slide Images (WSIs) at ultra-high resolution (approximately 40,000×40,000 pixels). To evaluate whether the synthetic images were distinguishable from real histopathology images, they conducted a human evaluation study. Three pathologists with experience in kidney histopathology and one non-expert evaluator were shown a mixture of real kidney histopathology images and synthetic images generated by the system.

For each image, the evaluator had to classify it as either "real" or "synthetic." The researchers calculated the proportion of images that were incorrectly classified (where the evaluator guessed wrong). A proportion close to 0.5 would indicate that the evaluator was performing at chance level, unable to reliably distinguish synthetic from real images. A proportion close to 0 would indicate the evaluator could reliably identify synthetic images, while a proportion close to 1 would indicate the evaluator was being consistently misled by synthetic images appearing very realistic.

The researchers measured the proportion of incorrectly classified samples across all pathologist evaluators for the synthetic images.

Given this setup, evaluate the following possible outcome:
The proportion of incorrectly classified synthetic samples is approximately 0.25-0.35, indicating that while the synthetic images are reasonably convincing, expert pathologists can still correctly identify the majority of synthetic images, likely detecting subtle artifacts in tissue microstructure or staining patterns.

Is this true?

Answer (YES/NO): YES